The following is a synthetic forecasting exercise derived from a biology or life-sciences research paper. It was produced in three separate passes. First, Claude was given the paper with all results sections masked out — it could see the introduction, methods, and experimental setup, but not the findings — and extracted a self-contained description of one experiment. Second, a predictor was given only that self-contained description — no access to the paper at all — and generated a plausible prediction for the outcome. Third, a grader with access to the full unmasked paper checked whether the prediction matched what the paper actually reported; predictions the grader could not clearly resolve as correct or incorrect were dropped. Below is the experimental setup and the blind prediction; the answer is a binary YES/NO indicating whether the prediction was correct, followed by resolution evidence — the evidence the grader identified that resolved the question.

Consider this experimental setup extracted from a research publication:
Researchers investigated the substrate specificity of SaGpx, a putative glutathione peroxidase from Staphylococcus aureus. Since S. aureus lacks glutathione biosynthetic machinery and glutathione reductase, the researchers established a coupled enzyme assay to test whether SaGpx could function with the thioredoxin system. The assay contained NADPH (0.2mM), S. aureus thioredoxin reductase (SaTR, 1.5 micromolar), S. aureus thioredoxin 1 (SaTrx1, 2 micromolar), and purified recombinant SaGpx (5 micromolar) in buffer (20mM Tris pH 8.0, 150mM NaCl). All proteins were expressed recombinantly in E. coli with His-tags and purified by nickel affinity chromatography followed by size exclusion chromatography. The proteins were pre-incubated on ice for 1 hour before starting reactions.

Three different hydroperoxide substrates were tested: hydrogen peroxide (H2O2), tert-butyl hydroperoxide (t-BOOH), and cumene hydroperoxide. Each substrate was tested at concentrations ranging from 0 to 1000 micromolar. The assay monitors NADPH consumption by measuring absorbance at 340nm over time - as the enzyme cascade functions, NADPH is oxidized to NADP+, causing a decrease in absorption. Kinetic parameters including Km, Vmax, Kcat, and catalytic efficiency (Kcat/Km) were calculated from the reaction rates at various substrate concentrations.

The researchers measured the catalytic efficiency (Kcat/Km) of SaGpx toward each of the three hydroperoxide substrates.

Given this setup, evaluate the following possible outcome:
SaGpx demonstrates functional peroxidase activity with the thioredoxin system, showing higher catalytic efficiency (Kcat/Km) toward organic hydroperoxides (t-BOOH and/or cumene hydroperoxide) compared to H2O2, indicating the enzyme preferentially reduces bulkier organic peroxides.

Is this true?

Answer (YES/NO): YES